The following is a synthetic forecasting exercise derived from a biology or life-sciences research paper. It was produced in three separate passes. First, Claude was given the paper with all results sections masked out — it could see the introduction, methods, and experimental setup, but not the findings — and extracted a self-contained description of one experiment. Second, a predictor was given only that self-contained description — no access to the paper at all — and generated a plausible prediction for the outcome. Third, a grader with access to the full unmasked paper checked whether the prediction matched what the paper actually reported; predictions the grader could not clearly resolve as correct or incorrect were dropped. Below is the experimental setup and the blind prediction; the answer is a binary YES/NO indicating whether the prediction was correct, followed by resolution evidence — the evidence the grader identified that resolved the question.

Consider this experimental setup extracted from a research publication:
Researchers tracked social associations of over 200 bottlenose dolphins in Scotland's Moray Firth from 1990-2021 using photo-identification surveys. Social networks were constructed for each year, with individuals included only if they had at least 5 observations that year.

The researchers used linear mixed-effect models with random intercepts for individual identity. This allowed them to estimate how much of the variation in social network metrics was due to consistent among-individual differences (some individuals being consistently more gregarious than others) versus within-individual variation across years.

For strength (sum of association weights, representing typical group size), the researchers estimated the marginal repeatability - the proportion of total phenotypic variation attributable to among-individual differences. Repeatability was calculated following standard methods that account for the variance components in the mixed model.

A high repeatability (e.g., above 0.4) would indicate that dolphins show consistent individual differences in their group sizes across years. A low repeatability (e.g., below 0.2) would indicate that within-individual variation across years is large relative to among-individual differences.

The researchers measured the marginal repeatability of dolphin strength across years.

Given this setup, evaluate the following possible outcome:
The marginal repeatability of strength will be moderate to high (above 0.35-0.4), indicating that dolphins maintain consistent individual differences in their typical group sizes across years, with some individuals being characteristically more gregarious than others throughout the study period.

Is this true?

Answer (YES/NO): NO